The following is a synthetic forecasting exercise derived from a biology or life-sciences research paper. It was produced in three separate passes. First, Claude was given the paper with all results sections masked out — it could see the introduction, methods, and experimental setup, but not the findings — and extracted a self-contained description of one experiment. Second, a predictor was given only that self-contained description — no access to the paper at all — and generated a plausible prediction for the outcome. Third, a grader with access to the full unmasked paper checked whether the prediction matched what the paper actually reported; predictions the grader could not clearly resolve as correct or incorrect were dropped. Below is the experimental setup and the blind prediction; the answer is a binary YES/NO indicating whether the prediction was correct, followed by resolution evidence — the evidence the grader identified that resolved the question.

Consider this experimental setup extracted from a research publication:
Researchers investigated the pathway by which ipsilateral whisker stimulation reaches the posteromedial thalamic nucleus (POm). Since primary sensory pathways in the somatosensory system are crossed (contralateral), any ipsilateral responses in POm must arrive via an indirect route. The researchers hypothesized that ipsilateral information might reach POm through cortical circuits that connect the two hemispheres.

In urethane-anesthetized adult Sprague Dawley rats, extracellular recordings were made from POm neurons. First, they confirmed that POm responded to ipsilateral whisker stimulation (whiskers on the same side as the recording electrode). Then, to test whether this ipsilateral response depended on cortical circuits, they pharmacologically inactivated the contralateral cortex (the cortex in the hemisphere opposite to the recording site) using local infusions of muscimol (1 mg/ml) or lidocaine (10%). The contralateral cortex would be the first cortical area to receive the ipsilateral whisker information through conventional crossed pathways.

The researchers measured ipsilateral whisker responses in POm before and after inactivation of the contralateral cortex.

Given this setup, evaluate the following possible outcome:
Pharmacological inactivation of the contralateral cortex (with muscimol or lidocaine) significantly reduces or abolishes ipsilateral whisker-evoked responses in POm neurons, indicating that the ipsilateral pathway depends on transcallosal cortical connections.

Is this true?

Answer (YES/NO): YES